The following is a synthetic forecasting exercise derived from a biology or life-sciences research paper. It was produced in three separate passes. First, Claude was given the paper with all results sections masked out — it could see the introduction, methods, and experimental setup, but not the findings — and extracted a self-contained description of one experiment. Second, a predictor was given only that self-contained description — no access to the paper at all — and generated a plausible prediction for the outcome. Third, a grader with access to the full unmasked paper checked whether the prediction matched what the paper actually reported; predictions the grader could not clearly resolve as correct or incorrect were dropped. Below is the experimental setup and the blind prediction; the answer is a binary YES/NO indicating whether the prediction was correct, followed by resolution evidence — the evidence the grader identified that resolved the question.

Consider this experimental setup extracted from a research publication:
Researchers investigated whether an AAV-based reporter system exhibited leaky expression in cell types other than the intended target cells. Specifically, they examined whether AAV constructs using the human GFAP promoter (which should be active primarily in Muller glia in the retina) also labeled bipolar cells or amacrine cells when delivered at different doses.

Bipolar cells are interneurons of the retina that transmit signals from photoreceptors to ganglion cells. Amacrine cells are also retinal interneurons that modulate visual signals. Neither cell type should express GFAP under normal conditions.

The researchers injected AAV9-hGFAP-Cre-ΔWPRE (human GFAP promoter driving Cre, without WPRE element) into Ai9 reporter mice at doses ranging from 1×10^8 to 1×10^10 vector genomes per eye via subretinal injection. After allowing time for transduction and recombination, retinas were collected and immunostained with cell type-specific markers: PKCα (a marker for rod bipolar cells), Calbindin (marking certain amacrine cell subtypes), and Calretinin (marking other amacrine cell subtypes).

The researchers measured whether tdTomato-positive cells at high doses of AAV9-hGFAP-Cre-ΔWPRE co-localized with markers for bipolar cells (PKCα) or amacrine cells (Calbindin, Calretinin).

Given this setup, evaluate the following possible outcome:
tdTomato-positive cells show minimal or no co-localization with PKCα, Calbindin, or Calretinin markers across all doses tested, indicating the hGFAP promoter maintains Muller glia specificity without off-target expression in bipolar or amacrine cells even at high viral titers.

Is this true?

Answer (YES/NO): NO